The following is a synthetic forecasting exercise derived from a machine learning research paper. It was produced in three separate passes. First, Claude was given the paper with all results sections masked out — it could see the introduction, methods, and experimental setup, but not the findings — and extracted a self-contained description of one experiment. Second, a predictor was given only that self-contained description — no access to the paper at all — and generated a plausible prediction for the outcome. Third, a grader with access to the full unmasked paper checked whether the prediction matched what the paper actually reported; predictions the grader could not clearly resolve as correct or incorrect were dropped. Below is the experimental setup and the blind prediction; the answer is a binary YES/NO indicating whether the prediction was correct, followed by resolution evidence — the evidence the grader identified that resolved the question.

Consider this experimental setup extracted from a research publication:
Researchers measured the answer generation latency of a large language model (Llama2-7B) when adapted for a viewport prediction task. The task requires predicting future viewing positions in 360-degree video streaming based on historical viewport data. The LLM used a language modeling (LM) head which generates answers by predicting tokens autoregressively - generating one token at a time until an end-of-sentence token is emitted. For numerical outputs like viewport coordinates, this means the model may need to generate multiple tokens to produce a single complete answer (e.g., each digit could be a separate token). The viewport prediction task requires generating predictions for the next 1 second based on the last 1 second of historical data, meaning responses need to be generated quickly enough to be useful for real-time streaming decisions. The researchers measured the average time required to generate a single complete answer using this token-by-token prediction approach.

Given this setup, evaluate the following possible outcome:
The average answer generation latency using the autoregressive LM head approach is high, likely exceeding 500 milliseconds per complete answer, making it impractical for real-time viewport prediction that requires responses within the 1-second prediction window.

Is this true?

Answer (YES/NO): YES